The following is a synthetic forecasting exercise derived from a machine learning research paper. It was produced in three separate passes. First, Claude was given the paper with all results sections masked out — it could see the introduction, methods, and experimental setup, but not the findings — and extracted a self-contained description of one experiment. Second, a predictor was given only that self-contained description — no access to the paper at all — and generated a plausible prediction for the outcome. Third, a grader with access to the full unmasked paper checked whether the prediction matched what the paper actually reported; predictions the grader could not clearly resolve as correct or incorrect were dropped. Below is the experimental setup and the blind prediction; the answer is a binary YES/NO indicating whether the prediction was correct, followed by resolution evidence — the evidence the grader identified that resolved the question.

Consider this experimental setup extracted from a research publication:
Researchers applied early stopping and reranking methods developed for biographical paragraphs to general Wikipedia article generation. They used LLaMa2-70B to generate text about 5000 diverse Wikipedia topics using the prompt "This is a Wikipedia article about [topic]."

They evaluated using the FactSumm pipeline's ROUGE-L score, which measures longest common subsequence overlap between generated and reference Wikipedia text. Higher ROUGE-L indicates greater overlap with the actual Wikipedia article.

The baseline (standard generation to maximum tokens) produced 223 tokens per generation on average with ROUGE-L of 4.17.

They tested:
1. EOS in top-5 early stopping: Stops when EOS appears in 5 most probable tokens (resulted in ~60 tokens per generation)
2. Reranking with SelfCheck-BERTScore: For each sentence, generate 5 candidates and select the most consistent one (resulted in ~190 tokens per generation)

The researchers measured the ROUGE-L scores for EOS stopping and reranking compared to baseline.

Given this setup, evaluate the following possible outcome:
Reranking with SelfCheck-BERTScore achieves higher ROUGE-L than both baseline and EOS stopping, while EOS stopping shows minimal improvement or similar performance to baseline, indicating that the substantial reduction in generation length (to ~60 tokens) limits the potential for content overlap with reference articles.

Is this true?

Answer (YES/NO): NO